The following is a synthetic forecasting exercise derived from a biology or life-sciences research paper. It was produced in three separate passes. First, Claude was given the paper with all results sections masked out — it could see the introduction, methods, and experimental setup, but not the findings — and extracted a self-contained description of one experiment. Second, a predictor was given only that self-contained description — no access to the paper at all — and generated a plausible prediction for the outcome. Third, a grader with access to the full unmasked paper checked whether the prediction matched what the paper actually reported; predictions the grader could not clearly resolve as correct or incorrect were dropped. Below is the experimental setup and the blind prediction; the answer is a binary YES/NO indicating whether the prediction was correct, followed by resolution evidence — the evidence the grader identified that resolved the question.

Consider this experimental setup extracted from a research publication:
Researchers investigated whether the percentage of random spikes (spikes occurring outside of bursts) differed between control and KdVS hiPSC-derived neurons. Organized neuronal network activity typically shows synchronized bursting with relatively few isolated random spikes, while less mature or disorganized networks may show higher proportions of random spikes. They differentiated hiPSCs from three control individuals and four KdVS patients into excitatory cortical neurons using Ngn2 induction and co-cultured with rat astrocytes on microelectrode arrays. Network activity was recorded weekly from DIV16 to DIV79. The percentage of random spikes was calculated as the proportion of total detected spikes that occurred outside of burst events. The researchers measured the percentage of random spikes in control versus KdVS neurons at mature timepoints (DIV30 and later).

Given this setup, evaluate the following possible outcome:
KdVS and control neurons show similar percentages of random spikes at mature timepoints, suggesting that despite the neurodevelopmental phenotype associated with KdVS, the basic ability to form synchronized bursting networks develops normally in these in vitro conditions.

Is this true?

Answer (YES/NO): NO